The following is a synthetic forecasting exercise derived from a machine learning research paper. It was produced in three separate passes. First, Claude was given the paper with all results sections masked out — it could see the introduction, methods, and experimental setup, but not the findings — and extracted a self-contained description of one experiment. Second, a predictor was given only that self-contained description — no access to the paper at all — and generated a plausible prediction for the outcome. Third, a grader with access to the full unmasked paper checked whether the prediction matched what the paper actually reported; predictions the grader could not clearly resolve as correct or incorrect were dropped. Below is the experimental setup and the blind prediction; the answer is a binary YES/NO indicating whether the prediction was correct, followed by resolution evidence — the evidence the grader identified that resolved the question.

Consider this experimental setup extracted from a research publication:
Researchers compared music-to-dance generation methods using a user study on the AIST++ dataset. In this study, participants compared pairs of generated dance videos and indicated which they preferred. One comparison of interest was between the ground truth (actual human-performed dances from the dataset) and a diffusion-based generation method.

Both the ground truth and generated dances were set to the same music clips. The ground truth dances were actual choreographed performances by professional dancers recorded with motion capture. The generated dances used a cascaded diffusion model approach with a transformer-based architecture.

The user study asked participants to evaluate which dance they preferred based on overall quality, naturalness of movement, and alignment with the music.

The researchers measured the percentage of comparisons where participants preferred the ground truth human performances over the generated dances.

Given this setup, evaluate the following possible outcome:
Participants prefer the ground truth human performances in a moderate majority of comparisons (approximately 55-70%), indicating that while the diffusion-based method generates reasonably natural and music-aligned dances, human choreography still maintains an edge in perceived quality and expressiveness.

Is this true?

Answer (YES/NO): YES